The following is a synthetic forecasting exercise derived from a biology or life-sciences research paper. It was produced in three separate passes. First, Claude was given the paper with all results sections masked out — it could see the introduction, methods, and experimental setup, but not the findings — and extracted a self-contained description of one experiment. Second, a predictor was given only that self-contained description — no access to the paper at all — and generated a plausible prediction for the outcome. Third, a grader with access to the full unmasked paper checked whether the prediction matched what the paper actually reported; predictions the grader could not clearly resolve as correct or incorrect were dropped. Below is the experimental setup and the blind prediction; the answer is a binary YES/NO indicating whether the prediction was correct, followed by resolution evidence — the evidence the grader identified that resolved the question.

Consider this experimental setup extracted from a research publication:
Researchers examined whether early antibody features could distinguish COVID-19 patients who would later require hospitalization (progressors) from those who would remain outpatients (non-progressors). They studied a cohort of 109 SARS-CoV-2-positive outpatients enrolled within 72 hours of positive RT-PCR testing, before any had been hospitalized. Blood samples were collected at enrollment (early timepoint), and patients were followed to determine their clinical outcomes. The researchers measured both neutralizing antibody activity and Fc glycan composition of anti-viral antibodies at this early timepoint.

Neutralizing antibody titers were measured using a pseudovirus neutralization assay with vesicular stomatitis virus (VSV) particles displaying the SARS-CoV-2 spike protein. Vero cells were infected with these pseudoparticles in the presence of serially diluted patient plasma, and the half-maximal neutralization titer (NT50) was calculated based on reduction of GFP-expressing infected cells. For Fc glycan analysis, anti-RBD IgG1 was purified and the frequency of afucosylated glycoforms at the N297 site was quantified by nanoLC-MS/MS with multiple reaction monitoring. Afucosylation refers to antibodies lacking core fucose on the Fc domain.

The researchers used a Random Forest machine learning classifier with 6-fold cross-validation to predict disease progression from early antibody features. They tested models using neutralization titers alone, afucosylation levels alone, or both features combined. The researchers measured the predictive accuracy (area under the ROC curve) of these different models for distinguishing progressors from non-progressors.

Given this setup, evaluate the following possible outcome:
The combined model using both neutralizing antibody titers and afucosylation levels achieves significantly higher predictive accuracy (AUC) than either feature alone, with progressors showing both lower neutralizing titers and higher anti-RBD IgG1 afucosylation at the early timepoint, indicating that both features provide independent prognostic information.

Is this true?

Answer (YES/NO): YES